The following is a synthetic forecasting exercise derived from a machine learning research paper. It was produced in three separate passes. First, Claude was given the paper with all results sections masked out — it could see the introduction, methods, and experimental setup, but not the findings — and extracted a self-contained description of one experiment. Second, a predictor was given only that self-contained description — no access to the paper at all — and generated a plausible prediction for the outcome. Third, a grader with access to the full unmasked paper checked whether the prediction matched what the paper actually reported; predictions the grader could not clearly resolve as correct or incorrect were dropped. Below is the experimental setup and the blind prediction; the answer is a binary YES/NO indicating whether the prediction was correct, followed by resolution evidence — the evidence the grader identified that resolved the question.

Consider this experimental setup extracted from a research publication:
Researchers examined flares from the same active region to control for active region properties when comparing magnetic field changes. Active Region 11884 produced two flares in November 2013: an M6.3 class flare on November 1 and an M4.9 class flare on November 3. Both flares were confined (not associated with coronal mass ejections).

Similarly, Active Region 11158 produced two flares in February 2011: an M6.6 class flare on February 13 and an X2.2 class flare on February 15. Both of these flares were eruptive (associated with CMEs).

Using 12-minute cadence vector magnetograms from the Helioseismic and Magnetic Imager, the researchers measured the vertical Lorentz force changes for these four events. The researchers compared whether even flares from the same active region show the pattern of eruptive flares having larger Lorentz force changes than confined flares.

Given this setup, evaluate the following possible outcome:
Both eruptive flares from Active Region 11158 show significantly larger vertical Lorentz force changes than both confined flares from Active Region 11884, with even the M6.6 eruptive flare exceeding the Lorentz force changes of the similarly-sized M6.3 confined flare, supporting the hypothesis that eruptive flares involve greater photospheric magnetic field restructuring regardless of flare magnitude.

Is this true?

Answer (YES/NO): NO